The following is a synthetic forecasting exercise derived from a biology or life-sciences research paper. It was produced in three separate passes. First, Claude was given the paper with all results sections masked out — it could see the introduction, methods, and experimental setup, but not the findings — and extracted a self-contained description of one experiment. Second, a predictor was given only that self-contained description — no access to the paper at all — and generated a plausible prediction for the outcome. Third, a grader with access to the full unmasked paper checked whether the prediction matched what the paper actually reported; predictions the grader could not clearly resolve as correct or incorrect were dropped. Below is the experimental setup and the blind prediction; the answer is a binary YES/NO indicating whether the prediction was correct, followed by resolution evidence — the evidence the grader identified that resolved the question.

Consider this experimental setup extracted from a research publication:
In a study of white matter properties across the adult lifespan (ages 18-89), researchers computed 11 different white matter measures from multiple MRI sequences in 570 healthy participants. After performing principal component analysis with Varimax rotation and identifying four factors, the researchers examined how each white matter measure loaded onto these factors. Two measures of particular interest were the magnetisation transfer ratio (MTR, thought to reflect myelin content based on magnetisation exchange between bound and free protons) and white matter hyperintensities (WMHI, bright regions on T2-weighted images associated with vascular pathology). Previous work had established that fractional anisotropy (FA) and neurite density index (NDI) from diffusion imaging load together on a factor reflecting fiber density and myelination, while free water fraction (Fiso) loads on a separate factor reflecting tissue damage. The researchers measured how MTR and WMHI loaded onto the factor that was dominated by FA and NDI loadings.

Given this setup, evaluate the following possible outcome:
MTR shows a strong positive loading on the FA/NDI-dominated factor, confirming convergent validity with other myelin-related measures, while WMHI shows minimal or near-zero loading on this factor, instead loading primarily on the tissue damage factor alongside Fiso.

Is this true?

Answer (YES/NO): NO